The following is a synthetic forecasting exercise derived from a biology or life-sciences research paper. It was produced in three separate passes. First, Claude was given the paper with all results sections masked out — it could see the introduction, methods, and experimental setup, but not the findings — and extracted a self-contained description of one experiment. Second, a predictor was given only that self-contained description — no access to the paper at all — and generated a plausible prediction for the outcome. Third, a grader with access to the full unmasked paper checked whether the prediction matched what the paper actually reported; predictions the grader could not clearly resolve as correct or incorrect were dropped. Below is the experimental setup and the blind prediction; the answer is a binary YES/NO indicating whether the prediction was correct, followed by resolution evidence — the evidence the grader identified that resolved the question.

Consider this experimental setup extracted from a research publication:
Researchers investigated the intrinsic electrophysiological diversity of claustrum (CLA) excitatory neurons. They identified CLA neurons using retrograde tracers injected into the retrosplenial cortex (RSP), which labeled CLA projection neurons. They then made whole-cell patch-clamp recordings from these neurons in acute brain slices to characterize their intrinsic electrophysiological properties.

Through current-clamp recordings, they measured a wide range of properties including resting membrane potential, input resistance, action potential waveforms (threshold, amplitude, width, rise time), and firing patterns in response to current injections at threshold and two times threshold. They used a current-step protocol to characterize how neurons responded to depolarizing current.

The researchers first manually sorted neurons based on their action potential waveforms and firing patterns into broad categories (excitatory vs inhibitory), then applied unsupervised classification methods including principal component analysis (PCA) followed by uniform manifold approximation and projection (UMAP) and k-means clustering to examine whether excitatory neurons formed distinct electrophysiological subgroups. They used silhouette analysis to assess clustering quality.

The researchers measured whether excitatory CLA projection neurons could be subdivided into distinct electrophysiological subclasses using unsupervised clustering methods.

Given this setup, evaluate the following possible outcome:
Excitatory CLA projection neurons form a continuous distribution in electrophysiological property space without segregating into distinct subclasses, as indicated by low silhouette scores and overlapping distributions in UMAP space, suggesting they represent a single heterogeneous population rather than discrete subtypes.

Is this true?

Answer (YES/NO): NO